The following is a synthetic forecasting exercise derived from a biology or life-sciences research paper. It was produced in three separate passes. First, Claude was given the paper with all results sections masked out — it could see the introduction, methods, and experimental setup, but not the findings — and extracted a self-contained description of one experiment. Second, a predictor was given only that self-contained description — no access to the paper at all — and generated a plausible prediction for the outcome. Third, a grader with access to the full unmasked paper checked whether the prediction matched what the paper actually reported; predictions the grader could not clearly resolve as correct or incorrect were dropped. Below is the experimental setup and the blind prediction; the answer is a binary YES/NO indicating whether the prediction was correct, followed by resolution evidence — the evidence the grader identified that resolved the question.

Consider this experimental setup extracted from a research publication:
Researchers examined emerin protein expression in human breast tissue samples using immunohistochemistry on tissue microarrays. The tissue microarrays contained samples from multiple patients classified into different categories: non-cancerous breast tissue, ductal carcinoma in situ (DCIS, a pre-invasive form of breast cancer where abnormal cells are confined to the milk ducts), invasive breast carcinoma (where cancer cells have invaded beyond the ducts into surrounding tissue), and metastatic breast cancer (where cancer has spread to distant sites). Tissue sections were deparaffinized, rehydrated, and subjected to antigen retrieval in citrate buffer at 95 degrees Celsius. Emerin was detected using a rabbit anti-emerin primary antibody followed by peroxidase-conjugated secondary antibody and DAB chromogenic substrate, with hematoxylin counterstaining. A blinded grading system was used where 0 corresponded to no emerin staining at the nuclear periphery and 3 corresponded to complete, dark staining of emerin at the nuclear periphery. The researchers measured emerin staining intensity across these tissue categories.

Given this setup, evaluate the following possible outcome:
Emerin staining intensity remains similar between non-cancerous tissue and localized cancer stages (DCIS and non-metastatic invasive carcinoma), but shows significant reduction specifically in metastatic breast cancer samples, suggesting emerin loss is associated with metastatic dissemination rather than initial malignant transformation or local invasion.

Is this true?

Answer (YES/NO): NO